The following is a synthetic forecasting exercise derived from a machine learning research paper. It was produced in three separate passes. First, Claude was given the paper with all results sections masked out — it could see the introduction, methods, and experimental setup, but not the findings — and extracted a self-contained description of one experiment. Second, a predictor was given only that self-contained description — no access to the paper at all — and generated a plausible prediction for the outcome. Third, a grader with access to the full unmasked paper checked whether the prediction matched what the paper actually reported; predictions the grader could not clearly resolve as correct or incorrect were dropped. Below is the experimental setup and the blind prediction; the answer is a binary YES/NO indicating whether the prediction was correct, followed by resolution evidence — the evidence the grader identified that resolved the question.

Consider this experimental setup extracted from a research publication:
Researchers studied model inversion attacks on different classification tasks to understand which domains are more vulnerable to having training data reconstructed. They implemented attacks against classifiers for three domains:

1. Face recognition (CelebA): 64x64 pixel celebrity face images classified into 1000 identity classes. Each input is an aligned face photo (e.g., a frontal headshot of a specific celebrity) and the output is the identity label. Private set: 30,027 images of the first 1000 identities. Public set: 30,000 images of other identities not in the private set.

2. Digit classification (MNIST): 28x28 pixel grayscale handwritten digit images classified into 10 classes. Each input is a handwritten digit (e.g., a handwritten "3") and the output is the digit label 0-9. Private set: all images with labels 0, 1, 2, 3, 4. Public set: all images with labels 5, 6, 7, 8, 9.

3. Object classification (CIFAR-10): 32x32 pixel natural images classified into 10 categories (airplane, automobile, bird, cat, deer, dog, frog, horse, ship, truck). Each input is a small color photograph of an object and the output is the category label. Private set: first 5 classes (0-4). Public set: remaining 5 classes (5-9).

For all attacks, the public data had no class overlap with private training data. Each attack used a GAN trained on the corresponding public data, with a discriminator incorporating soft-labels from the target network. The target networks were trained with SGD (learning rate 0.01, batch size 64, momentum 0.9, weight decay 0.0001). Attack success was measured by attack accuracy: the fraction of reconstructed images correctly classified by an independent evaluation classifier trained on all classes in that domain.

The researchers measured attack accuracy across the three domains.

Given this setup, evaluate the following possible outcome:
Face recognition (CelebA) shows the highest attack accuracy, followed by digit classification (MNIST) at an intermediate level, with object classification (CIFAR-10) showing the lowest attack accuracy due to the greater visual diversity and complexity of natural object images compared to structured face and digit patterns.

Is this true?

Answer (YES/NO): NO